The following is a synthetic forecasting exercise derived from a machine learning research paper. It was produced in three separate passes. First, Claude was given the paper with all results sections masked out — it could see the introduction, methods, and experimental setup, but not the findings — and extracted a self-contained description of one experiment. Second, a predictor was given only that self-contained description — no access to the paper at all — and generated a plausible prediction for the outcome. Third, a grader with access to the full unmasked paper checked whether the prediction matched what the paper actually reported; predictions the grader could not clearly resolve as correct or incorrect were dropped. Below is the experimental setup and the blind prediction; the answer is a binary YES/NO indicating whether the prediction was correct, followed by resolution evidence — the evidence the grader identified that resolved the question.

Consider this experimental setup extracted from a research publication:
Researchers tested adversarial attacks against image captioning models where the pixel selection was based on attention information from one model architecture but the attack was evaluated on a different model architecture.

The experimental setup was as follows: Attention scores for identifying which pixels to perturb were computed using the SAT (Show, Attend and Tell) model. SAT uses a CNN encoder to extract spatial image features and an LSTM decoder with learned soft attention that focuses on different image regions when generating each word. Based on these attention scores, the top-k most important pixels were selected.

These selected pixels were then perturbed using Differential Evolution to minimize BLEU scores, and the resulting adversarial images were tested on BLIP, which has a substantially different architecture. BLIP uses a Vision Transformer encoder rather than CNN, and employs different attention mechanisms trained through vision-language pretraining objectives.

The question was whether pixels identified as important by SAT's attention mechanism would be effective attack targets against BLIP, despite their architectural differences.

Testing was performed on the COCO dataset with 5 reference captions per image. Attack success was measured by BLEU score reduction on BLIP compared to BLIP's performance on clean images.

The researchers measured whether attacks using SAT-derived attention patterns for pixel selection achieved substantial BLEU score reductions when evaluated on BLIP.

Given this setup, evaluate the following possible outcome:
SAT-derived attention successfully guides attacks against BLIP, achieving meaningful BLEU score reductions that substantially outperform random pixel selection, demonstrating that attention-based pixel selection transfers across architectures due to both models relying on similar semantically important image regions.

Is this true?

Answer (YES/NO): YES